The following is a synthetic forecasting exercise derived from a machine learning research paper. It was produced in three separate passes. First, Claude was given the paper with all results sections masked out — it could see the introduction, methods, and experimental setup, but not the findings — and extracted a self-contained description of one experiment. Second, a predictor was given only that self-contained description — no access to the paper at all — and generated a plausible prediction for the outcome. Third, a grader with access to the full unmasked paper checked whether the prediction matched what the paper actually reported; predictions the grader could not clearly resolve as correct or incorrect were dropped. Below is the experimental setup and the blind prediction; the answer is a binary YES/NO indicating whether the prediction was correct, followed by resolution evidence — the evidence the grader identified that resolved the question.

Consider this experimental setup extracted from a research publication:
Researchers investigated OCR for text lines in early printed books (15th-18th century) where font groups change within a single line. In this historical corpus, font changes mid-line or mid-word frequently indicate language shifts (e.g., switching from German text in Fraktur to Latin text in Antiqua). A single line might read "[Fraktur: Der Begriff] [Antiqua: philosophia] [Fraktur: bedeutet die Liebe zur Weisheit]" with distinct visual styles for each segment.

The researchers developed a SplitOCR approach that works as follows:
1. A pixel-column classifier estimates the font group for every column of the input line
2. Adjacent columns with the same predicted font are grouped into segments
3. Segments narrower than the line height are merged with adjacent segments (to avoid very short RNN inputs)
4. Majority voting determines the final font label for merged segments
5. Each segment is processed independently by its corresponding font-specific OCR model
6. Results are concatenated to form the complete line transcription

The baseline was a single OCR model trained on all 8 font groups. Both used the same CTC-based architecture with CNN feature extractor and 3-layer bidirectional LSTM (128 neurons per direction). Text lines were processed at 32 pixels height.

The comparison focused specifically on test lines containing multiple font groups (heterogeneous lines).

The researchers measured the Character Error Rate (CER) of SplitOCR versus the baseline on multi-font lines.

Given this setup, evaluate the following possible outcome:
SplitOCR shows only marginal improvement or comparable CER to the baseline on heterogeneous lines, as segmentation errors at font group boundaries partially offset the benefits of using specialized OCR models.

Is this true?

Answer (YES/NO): NO